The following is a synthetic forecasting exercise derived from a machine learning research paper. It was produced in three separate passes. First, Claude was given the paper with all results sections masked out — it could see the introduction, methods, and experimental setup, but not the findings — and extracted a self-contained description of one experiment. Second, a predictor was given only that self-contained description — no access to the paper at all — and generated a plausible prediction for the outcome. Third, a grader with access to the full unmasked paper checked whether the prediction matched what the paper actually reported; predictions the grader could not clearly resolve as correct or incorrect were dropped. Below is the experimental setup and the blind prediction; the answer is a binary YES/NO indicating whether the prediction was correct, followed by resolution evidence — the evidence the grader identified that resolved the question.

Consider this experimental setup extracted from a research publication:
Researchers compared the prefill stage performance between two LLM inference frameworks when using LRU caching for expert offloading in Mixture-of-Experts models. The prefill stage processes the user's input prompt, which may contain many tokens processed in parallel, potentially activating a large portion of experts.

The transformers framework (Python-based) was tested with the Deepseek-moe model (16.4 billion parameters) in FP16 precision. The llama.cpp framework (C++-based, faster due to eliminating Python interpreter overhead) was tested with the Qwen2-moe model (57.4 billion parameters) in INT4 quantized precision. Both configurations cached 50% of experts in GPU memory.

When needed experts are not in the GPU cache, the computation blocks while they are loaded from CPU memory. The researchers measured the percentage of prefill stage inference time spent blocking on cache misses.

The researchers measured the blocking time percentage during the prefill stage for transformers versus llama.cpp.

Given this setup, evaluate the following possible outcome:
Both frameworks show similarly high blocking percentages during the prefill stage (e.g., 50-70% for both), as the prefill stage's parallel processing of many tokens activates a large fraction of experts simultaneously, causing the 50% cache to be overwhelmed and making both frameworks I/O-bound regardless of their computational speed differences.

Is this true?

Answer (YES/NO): NO